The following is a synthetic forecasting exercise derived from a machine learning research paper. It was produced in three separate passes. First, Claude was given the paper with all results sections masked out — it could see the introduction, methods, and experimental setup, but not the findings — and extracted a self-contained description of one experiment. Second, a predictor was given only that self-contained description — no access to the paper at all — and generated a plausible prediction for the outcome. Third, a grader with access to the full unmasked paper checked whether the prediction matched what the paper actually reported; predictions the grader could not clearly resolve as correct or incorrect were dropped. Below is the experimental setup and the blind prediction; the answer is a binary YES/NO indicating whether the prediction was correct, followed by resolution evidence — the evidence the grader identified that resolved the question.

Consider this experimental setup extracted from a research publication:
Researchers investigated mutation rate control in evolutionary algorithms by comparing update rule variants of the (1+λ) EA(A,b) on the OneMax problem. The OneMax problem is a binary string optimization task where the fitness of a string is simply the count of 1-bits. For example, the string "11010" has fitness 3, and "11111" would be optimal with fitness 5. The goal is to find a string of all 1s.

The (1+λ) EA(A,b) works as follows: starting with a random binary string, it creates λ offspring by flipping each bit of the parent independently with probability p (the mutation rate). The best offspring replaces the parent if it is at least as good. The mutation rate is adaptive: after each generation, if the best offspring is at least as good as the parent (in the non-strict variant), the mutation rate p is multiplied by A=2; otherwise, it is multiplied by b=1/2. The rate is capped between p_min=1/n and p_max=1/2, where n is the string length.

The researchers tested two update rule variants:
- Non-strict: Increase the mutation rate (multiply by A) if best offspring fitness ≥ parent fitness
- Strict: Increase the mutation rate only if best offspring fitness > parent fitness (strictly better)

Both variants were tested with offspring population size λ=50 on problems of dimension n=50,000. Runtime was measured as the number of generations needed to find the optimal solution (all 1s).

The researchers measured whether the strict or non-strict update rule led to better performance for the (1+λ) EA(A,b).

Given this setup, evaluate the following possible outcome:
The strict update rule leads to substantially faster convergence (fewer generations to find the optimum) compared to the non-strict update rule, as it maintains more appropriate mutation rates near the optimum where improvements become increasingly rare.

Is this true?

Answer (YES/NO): YES